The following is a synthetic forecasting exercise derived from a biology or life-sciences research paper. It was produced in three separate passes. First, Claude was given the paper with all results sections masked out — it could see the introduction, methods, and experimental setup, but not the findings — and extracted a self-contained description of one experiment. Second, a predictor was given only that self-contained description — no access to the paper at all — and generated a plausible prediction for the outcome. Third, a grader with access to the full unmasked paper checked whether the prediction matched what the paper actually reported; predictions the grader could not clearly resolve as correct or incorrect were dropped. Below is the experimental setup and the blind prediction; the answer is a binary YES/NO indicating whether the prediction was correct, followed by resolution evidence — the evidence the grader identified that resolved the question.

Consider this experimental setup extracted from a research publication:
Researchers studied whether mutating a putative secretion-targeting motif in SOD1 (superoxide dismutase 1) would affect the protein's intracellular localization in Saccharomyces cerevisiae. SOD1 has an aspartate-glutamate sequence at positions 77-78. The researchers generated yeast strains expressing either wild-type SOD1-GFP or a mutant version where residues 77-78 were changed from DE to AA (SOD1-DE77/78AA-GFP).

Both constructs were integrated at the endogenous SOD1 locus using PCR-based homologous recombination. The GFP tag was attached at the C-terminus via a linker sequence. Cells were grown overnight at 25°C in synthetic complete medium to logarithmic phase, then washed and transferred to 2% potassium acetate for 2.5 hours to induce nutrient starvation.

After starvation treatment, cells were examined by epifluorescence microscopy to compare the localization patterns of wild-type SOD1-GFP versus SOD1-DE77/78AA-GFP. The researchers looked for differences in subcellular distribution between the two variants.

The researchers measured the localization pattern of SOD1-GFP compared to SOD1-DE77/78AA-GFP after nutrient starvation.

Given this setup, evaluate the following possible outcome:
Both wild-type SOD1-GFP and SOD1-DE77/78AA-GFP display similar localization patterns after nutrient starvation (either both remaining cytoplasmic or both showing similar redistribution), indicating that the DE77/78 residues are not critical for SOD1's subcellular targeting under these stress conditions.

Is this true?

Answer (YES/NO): YES